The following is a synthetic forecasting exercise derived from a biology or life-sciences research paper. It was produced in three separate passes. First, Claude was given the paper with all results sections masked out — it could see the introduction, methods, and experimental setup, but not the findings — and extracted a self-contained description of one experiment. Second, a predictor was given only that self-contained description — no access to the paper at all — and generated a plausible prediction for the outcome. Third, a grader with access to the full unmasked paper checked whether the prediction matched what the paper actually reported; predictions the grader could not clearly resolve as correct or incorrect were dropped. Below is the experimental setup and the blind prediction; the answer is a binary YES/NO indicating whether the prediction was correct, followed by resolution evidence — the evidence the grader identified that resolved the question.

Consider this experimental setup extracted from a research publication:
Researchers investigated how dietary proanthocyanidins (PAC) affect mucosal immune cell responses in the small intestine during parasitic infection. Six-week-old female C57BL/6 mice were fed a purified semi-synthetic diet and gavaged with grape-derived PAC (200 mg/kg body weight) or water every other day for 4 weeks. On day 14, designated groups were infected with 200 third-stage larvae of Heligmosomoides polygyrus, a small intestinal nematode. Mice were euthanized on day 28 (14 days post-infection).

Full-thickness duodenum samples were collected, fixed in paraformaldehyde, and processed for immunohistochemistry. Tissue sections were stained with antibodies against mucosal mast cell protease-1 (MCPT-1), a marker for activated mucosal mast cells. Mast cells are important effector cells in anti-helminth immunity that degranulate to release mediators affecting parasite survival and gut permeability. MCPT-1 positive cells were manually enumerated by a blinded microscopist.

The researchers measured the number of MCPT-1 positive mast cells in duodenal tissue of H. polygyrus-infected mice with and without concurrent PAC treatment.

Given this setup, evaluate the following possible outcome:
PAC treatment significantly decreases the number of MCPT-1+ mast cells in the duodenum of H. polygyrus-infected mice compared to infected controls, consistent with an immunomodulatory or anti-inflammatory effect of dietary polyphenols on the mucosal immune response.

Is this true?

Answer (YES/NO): YES